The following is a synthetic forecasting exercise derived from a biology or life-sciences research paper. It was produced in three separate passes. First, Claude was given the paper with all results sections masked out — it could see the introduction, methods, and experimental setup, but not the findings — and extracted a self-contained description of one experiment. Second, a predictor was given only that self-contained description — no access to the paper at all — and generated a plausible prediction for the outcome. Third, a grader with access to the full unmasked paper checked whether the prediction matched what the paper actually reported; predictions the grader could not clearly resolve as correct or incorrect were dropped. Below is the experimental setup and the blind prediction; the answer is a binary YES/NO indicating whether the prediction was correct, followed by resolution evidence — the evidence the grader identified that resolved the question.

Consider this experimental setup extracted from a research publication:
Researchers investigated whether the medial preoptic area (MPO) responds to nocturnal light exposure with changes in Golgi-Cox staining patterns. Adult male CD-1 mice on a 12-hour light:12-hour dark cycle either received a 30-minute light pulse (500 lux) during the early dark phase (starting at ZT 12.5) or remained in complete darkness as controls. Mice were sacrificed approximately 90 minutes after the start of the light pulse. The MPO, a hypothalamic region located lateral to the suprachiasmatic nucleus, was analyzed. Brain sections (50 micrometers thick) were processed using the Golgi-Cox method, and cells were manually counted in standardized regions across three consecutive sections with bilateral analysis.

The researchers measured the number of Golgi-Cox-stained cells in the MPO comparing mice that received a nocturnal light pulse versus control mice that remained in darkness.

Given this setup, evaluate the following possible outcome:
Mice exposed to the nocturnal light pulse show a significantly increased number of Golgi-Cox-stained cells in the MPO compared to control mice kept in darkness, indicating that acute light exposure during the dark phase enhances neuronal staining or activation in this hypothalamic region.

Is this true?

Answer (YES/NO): NO